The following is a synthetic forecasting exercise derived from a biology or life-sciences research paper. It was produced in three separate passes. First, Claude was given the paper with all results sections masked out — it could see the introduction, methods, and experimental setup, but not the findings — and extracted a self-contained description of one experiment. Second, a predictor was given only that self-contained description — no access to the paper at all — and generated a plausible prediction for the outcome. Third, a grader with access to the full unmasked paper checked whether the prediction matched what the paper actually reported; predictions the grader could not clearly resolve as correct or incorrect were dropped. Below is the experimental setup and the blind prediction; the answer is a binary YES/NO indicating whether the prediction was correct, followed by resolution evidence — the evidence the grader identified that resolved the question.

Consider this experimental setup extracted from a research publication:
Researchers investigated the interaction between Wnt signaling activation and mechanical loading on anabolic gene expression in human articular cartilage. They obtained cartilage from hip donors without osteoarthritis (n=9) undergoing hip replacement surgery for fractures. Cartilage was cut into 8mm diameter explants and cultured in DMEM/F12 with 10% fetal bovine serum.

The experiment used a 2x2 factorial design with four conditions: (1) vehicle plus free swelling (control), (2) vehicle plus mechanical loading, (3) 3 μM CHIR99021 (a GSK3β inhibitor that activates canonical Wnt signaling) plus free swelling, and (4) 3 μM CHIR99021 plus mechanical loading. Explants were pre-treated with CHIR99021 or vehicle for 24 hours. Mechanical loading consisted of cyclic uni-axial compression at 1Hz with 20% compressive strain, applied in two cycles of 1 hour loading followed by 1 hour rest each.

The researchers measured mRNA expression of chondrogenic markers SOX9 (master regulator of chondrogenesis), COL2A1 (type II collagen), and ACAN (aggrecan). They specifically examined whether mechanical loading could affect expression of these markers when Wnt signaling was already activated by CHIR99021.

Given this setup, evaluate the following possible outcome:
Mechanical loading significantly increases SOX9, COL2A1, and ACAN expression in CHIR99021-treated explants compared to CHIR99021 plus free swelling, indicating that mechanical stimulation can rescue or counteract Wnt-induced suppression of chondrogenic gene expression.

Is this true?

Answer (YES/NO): NO